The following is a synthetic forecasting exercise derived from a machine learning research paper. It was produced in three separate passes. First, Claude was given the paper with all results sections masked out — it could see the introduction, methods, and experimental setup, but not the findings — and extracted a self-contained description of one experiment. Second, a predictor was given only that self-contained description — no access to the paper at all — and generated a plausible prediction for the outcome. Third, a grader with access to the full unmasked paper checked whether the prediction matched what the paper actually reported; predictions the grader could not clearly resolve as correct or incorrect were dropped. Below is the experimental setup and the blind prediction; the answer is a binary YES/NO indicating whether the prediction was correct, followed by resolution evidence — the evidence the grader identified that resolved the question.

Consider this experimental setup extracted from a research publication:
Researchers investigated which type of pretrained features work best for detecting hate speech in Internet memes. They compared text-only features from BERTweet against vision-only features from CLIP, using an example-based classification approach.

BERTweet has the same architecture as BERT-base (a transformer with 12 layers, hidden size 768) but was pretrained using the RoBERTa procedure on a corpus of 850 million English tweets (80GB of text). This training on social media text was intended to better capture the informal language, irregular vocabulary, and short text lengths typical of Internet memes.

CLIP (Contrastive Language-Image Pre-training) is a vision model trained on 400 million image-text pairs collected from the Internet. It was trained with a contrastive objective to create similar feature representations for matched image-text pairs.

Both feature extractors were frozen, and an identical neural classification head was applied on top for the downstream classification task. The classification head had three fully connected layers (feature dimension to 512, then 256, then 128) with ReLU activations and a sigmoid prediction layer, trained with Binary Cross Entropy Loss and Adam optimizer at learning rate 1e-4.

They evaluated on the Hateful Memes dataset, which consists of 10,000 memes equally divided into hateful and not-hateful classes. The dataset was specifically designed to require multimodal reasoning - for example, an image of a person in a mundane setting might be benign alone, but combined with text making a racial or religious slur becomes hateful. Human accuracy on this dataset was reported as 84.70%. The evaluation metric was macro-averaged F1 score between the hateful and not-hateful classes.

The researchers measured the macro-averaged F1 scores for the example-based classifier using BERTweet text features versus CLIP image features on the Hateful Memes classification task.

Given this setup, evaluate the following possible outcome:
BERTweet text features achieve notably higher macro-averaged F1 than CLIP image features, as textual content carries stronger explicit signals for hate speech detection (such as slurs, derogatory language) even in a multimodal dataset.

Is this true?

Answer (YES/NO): NO